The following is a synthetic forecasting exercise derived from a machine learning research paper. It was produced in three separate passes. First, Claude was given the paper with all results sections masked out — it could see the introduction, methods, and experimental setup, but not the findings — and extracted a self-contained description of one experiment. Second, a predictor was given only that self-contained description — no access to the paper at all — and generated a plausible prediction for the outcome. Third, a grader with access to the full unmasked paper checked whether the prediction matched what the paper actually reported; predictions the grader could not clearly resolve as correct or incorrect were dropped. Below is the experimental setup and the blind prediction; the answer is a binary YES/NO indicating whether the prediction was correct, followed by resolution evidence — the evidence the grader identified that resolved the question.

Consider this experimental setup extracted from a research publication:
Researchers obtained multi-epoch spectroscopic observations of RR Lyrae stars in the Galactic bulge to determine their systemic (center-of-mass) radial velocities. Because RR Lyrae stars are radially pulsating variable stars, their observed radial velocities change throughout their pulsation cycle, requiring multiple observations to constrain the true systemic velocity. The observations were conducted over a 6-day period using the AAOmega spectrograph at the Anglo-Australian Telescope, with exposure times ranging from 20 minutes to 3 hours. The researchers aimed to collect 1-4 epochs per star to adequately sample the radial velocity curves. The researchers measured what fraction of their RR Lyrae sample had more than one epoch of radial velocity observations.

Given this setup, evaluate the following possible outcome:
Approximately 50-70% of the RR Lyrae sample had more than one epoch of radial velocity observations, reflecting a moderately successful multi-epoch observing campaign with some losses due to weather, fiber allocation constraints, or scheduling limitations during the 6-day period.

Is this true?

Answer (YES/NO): NO